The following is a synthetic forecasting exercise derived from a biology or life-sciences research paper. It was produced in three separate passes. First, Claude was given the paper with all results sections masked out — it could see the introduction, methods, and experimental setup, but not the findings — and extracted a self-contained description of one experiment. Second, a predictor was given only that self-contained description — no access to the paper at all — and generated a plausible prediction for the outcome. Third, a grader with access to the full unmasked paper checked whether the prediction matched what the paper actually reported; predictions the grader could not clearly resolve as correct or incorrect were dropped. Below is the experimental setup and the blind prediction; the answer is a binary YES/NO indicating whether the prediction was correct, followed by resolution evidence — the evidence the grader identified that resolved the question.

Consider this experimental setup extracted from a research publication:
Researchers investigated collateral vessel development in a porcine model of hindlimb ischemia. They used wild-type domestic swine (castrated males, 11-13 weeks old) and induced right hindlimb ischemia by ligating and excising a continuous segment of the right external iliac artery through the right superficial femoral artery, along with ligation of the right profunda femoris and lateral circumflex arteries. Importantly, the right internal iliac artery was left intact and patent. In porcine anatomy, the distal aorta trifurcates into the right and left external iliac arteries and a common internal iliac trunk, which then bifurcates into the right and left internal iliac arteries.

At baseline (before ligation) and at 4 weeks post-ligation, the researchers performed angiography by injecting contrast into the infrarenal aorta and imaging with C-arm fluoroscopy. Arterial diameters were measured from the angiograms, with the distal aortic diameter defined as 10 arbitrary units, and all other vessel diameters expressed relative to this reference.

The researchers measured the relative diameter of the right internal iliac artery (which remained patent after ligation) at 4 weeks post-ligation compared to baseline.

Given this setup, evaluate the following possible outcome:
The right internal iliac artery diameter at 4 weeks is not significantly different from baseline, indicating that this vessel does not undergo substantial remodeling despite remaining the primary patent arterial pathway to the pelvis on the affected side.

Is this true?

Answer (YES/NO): NO